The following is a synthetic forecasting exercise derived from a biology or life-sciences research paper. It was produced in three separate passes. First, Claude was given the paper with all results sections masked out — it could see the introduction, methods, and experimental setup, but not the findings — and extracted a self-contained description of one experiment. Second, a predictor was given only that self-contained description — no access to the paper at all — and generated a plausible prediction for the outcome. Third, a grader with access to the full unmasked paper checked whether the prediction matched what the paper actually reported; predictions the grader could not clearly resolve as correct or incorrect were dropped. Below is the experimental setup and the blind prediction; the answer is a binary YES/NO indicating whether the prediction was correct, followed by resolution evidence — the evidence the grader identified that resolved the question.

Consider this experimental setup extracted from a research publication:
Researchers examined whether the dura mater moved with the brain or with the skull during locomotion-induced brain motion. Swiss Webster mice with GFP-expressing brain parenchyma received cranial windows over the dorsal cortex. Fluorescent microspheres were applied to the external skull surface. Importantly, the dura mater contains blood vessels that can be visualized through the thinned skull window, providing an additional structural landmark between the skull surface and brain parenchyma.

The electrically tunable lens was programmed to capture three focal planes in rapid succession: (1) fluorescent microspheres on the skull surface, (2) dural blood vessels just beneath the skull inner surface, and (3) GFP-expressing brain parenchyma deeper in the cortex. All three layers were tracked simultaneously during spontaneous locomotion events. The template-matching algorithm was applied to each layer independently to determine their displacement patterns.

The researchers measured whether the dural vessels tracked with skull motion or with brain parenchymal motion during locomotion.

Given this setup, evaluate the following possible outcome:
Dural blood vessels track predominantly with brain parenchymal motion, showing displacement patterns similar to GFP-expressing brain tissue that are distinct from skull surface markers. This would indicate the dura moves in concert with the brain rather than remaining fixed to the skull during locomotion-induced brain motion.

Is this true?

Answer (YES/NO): NO